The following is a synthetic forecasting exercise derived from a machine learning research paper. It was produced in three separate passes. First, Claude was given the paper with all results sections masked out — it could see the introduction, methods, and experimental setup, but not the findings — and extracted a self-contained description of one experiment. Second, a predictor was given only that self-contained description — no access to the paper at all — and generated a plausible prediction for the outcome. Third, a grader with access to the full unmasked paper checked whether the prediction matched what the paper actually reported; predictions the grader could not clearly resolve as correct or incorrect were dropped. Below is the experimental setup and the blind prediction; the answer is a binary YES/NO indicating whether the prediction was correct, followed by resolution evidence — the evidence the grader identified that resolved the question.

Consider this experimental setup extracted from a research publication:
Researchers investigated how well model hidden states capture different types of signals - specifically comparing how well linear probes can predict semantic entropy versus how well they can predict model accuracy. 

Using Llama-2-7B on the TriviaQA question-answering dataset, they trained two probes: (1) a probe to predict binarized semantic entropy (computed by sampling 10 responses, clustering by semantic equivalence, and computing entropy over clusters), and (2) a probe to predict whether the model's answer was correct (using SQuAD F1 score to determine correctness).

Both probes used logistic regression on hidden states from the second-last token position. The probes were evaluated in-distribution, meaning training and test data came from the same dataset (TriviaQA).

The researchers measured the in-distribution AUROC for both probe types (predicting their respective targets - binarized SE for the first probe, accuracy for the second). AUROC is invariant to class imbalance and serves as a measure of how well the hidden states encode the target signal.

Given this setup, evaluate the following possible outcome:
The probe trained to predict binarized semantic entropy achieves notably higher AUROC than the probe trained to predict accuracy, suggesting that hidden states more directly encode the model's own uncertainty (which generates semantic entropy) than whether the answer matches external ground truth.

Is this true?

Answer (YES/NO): YES